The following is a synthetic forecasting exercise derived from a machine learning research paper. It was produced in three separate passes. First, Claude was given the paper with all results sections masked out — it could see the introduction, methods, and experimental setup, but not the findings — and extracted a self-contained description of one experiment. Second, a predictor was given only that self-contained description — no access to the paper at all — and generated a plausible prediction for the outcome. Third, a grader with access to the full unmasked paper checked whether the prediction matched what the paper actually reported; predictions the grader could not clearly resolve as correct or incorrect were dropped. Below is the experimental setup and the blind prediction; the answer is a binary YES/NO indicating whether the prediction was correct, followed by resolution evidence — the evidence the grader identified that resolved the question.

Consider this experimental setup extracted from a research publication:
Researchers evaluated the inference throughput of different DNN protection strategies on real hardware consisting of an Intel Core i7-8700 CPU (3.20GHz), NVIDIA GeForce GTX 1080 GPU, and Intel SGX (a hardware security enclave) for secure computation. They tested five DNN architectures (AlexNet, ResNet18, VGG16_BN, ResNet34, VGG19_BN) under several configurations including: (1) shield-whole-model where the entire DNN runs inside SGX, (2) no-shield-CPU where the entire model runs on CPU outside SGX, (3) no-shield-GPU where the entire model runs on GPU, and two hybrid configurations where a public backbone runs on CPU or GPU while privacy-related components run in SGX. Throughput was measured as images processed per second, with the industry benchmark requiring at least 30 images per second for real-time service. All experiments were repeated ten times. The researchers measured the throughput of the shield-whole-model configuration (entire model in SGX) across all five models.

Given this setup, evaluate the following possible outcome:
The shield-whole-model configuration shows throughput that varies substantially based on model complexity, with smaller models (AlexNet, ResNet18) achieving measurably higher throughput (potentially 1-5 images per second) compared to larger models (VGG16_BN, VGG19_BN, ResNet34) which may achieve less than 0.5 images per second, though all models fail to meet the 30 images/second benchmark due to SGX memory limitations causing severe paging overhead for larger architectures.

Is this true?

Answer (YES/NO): NO